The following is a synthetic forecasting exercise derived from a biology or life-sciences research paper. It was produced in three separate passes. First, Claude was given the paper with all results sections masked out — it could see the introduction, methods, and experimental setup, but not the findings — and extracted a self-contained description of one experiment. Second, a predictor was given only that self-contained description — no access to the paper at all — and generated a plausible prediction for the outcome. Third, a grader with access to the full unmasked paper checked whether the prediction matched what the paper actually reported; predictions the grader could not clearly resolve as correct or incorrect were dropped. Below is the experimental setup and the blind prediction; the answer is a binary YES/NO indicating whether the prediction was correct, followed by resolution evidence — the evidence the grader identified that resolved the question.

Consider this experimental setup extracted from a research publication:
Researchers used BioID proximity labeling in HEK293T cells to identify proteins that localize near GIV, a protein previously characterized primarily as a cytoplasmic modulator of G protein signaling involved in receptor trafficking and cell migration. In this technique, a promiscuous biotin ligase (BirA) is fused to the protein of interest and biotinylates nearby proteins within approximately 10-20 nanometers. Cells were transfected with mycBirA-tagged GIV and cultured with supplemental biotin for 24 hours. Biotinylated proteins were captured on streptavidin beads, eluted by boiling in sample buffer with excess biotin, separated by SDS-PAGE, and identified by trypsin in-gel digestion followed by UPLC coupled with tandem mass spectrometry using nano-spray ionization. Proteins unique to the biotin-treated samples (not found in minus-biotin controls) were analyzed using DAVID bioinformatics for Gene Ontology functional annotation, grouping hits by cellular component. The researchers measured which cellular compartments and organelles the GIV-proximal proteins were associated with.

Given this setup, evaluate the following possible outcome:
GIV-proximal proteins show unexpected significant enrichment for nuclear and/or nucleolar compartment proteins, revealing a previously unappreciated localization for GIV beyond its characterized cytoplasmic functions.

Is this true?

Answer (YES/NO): YES